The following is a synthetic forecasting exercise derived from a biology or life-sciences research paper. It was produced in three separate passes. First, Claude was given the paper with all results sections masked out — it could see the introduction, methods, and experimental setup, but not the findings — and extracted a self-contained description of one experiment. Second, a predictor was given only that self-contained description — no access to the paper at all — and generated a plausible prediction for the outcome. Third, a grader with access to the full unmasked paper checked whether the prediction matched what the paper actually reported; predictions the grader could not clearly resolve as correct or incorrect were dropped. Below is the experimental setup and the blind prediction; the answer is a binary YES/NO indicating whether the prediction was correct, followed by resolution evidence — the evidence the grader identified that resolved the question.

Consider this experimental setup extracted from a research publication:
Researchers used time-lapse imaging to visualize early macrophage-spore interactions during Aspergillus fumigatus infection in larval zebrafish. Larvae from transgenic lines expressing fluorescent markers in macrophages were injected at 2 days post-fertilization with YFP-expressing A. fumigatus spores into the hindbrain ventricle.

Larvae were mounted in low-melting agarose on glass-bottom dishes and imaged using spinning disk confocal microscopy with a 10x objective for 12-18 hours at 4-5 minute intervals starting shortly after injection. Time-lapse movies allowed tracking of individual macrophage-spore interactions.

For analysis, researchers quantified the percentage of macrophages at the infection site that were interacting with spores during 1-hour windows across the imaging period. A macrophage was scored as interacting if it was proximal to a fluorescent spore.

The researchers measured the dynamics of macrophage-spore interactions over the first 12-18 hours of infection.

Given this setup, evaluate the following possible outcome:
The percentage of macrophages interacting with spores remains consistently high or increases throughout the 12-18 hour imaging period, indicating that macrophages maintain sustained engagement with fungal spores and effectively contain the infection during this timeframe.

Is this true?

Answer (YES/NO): YES